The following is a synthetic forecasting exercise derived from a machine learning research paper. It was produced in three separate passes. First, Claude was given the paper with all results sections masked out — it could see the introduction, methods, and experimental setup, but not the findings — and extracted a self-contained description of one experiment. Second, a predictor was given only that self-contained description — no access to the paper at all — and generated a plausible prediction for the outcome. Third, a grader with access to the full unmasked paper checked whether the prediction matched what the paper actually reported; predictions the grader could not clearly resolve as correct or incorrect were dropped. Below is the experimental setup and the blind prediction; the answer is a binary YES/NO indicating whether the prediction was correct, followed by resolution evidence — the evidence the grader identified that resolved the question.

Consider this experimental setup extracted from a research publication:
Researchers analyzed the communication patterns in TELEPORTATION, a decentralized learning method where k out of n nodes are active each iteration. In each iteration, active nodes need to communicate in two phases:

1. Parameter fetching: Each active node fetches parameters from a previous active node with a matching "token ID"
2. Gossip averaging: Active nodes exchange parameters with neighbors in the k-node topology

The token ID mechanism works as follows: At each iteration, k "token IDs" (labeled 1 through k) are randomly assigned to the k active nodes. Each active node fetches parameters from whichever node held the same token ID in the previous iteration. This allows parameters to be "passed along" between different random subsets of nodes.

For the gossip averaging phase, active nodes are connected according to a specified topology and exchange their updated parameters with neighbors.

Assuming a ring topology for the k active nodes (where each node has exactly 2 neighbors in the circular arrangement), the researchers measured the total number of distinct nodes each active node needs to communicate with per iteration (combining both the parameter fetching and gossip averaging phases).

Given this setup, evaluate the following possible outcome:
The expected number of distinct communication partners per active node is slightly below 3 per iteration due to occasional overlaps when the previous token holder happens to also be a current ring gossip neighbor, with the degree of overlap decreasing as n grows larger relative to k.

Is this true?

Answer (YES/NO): NO